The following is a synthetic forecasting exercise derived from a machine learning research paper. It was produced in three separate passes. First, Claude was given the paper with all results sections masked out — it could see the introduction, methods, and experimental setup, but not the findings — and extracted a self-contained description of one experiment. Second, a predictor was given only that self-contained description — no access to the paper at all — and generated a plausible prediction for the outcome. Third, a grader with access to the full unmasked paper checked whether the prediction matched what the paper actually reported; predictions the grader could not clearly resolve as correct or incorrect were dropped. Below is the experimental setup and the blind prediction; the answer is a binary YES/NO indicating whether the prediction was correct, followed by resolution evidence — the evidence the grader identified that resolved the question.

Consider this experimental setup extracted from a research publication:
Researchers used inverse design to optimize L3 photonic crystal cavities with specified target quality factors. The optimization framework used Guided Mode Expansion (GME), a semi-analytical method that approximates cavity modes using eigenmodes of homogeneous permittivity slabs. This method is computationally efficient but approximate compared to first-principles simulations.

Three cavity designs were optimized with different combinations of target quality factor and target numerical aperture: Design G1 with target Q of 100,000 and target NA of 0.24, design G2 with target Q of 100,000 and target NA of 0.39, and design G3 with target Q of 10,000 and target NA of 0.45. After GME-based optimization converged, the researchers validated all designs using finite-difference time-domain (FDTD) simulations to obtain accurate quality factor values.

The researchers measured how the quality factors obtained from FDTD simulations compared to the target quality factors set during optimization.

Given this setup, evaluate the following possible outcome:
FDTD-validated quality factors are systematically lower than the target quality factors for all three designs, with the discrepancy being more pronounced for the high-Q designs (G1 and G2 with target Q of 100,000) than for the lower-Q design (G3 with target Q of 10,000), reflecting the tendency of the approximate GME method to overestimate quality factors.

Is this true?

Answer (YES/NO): YES